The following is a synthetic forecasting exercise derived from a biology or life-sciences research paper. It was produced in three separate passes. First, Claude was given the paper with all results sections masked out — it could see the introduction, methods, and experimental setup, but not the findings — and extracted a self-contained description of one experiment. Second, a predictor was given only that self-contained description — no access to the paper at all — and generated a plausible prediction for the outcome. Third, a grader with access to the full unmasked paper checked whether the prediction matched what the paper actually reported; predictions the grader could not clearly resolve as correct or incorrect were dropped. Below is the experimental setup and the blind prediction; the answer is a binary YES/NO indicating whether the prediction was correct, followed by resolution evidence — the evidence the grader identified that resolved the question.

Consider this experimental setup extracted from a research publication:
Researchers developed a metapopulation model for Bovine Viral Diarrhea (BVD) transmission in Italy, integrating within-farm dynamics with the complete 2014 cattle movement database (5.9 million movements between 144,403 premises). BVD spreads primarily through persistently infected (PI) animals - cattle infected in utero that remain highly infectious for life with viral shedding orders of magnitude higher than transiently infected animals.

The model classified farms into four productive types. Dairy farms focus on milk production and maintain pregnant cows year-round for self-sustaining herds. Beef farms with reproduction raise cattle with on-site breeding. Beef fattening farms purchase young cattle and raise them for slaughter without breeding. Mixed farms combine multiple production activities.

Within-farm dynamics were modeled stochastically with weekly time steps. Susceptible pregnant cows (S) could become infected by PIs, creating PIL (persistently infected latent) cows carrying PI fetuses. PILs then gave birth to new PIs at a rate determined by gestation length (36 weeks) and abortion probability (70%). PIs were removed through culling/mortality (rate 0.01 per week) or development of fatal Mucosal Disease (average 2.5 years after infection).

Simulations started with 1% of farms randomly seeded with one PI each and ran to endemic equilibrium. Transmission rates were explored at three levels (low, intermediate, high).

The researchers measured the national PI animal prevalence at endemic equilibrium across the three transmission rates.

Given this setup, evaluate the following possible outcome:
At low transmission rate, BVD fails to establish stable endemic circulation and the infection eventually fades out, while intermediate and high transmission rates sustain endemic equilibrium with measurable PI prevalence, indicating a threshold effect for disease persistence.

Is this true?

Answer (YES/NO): NO